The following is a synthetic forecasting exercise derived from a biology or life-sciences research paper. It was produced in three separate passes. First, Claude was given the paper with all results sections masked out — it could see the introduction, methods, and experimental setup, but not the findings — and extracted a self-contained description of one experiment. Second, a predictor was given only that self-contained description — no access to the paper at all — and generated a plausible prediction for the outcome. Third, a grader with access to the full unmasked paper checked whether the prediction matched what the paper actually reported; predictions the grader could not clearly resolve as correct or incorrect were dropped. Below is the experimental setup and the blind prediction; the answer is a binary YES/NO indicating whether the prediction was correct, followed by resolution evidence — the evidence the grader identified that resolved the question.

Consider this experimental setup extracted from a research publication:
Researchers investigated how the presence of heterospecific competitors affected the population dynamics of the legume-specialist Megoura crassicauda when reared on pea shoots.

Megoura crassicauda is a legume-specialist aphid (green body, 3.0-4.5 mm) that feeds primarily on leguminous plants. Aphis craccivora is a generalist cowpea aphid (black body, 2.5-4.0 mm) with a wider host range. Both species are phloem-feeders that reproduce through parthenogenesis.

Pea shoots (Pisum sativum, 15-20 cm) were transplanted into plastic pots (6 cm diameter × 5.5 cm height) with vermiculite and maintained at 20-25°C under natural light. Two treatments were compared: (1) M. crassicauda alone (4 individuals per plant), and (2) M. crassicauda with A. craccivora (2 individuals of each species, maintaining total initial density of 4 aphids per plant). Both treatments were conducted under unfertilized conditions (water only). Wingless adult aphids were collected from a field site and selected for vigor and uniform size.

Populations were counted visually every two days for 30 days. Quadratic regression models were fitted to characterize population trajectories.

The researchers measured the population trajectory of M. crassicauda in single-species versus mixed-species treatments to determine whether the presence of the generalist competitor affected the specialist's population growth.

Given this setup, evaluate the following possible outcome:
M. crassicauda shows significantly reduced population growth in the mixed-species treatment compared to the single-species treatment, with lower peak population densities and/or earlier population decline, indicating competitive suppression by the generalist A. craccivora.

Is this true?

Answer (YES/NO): YES